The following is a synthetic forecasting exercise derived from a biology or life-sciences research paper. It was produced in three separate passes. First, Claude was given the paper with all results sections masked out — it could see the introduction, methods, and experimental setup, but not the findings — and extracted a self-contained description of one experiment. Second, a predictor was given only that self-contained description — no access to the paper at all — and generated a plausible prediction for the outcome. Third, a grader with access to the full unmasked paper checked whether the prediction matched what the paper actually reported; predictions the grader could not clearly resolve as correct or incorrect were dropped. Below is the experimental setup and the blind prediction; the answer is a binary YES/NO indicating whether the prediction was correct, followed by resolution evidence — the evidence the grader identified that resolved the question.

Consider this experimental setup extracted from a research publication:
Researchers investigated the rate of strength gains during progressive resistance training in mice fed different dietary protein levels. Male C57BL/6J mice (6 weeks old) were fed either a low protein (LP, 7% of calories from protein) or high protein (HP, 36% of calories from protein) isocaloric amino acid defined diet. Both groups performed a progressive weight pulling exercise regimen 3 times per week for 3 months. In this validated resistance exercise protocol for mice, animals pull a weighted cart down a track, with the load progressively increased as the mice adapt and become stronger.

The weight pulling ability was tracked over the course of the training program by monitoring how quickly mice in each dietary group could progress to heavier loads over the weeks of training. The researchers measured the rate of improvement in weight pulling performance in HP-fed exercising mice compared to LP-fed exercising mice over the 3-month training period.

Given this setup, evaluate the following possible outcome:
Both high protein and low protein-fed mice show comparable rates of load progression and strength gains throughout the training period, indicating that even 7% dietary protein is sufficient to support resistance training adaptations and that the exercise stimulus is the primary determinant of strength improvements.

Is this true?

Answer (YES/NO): NO